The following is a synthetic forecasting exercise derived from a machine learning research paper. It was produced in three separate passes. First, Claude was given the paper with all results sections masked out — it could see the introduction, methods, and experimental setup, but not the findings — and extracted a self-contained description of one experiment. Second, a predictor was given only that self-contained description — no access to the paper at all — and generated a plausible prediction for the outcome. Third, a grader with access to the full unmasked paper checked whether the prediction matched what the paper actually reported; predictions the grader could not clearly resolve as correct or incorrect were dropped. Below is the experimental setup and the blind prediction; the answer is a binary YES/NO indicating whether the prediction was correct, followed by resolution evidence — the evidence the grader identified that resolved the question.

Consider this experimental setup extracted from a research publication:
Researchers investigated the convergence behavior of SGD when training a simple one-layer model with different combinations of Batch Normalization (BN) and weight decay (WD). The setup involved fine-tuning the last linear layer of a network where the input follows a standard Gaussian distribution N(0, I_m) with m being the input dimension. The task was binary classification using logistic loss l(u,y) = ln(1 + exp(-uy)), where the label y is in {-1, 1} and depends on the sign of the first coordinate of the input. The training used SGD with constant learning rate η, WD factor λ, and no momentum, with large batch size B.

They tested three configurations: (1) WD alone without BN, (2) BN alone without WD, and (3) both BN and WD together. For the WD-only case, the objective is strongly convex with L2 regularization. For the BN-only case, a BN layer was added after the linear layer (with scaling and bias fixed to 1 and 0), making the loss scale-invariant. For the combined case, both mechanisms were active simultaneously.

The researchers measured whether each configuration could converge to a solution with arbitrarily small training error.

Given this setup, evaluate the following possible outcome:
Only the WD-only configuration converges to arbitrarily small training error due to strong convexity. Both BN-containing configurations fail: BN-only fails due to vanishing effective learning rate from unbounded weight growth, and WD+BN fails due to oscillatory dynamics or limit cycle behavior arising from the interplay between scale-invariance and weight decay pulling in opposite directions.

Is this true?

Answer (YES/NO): NO